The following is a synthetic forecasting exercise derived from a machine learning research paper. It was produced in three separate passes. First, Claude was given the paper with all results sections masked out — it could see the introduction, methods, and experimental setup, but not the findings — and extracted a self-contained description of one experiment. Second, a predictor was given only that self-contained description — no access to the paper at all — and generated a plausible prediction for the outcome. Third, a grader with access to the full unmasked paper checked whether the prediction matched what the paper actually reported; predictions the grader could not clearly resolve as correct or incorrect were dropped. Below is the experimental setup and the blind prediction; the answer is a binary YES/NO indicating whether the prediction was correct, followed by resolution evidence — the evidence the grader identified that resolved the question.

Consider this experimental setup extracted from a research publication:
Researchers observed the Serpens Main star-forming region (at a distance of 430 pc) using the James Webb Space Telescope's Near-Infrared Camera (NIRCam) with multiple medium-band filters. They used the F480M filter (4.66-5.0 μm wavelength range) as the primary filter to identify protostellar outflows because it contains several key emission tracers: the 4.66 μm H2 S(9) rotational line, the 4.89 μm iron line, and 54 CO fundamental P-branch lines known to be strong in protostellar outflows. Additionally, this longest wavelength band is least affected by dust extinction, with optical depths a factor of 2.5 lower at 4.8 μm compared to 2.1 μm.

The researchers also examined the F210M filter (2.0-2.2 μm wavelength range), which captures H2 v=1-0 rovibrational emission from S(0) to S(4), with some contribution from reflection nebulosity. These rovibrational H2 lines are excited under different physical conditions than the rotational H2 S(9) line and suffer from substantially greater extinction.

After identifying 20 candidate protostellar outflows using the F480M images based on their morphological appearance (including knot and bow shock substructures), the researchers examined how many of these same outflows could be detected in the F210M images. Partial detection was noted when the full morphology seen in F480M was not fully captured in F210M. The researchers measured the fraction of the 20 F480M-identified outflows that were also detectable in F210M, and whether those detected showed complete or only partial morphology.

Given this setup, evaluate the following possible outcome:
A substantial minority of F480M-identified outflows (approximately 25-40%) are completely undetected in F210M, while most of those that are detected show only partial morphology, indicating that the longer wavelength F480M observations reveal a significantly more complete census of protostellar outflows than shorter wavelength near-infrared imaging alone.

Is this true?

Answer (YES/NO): NO